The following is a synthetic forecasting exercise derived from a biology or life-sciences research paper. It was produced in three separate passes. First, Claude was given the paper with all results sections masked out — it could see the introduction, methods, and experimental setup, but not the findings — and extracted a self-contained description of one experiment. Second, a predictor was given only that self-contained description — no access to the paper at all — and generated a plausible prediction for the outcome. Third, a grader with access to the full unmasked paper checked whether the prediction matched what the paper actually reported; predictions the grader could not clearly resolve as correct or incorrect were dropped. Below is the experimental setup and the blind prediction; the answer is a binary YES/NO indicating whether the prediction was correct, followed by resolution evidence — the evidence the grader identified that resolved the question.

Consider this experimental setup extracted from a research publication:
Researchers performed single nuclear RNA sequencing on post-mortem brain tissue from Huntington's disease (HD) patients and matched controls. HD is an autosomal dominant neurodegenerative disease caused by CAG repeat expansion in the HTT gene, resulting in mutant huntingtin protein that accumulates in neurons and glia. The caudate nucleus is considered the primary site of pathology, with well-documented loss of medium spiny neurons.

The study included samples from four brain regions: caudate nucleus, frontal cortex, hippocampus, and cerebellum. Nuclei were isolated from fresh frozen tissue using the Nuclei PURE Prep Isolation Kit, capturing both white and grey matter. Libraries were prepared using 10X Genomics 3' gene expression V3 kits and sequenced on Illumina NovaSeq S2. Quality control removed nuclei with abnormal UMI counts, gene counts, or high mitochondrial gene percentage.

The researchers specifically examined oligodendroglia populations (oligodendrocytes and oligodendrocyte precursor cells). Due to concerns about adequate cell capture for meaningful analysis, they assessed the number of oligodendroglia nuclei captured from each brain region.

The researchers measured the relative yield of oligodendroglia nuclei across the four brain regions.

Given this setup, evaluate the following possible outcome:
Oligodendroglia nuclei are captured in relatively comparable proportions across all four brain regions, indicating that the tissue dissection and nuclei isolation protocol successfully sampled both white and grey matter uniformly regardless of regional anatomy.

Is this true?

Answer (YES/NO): NO